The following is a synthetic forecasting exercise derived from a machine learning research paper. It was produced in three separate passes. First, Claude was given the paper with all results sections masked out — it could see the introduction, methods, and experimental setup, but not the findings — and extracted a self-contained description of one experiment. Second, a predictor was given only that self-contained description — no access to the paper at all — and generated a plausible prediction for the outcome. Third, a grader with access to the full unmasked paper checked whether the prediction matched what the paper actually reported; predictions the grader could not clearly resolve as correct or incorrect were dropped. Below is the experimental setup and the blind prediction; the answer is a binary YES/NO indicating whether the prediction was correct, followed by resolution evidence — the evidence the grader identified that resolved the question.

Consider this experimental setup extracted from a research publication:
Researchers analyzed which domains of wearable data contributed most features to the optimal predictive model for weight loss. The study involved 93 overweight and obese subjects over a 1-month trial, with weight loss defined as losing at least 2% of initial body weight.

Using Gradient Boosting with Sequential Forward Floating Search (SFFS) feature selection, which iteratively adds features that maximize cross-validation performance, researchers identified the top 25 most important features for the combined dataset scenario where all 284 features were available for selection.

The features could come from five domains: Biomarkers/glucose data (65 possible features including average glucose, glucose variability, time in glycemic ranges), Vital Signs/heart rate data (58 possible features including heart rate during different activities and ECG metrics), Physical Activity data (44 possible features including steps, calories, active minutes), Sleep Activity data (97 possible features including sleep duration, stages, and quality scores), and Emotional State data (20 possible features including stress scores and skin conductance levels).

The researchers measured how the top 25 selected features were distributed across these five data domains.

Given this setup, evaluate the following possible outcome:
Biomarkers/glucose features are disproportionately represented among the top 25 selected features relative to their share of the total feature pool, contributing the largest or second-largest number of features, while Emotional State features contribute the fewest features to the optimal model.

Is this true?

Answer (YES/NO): YES